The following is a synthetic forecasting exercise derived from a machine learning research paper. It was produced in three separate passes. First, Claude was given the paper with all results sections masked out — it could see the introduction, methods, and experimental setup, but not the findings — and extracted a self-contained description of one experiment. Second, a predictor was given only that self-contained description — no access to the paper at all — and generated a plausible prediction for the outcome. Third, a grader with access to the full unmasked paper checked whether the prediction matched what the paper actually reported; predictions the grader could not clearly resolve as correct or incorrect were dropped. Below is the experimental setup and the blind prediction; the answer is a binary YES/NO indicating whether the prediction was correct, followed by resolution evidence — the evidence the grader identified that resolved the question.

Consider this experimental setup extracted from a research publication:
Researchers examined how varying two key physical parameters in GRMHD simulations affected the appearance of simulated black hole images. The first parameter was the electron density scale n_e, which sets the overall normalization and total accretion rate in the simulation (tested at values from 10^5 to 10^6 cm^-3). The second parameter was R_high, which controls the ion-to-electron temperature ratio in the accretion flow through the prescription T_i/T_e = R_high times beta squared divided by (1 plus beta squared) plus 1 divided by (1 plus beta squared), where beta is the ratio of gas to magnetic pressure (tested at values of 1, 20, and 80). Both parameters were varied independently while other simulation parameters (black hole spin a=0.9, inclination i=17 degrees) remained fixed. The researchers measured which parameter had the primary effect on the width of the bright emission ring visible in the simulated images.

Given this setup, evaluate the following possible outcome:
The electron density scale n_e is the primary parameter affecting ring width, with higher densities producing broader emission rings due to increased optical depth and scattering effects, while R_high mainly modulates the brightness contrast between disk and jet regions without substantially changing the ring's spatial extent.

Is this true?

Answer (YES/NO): NO